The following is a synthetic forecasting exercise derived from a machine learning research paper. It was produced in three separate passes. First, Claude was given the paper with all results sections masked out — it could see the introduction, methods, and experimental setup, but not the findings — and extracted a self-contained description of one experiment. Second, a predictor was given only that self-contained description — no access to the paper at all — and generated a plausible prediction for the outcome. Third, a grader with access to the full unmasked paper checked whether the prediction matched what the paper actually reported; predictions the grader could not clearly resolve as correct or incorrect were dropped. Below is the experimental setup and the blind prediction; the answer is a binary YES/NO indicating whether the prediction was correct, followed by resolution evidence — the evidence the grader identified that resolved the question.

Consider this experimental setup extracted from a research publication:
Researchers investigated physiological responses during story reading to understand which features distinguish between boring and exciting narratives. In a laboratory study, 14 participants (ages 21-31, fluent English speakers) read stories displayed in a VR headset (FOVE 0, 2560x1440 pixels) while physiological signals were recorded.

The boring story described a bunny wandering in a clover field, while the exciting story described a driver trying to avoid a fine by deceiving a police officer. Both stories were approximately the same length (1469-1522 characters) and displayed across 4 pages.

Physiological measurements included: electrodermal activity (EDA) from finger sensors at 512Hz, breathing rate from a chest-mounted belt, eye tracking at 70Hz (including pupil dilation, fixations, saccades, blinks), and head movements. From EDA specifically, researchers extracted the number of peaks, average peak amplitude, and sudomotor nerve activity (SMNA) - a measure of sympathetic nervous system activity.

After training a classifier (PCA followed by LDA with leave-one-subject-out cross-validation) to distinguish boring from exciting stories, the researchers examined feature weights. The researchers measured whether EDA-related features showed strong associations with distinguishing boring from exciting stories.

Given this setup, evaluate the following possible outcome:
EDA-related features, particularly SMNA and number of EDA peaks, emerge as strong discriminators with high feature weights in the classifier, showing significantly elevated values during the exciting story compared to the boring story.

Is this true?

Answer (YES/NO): NO